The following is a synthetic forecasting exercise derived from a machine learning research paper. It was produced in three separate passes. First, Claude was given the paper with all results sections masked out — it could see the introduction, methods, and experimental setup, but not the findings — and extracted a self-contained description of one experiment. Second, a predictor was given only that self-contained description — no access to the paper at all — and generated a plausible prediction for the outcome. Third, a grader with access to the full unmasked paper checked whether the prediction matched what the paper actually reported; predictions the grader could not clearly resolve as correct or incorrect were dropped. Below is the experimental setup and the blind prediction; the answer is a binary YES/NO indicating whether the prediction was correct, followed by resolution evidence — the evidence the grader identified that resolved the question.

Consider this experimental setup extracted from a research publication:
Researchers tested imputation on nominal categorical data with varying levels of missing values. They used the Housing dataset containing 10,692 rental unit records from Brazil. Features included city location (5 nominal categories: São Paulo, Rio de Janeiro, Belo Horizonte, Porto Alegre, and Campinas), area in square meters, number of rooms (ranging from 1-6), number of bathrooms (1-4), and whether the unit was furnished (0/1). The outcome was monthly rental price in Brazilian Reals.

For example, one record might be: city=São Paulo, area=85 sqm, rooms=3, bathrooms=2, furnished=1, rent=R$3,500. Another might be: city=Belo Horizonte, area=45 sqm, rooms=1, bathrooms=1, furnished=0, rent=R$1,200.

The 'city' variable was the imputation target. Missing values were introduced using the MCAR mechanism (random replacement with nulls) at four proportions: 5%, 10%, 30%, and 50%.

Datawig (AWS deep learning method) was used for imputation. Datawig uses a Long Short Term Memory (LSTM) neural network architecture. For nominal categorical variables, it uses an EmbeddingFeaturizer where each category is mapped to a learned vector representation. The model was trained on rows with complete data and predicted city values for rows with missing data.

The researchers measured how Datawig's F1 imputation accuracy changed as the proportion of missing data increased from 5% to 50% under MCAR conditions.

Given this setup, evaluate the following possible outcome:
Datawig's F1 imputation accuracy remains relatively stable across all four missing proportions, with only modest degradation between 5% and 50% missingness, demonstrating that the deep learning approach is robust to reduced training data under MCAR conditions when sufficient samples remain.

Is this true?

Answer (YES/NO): YES